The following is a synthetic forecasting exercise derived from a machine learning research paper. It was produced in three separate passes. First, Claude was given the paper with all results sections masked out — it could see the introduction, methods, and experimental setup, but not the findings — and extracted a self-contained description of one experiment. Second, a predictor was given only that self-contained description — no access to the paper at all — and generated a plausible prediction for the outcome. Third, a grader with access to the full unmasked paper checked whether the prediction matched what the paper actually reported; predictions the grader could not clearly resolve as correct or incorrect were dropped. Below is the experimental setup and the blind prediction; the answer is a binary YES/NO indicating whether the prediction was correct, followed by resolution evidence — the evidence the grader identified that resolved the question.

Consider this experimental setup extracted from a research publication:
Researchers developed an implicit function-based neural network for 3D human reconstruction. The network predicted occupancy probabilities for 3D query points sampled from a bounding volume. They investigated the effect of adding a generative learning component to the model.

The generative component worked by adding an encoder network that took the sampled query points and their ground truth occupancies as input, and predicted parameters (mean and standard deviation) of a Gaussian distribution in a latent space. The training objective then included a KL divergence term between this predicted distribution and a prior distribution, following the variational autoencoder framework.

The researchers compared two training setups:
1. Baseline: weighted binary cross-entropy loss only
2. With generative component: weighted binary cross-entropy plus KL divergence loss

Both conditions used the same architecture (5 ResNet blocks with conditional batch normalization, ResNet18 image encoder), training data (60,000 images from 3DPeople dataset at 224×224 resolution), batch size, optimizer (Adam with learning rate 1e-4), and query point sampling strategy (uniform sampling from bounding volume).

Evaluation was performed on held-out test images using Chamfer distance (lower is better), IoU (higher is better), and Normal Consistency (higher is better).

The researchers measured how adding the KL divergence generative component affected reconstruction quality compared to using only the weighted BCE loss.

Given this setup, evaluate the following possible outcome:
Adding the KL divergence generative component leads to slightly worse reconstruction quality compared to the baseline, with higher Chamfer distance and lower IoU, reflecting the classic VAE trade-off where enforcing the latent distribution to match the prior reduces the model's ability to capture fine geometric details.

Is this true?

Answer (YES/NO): NO